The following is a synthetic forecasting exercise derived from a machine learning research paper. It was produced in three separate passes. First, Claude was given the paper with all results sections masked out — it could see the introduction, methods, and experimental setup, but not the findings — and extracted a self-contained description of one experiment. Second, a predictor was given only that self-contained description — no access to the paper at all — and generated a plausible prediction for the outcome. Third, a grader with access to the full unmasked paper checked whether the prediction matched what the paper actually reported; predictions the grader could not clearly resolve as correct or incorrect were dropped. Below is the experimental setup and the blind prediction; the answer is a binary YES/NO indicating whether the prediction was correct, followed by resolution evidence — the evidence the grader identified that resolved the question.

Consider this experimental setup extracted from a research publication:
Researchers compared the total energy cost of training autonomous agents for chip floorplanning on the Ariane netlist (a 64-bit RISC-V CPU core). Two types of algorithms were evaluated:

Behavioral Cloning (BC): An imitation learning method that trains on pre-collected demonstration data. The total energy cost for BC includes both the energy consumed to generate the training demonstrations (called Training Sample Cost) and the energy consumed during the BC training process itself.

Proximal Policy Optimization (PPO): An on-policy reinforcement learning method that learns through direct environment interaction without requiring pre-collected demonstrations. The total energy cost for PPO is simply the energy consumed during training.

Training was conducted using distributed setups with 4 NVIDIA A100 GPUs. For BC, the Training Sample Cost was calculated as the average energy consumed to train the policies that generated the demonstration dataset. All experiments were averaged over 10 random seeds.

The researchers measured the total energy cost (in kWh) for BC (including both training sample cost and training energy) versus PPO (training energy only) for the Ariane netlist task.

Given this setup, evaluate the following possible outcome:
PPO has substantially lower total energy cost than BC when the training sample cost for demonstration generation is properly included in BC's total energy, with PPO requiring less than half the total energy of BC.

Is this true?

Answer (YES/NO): NO